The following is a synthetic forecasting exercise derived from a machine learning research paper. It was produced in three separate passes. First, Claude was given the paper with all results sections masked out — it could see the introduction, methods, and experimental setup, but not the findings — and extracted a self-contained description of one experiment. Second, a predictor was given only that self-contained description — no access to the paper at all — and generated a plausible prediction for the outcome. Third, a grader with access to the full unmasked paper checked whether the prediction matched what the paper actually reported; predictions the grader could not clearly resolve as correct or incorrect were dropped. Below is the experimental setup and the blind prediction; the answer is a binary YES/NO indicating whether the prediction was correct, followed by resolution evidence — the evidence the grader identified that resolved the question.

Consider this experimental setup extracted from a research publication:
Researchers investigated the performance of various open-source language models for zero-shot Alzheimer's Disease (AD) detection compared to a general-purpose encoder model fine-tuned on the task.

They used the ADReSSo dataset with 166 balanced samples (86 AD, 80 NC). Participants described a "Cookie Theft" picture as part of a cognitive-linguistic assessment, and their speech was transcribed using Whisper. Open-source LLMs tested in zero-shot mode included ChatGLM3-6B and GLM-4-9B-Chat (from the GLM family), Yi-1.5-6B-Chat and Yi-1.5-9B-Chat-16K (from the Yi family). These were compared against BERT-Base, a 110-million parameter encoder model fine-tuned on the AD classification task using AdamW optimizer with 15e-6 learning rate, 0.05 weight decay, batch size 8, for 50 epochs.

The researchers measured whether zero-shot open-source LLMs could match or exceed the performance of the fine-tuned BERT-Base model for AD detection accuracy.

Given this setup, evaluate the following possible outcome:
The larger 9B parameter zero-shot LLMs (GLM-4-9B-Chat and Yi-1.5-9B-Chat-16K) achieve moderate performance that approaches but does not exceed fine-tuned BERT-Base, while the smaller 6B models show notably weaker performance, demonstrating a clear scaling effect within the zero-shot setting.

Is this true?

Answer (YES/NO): NO